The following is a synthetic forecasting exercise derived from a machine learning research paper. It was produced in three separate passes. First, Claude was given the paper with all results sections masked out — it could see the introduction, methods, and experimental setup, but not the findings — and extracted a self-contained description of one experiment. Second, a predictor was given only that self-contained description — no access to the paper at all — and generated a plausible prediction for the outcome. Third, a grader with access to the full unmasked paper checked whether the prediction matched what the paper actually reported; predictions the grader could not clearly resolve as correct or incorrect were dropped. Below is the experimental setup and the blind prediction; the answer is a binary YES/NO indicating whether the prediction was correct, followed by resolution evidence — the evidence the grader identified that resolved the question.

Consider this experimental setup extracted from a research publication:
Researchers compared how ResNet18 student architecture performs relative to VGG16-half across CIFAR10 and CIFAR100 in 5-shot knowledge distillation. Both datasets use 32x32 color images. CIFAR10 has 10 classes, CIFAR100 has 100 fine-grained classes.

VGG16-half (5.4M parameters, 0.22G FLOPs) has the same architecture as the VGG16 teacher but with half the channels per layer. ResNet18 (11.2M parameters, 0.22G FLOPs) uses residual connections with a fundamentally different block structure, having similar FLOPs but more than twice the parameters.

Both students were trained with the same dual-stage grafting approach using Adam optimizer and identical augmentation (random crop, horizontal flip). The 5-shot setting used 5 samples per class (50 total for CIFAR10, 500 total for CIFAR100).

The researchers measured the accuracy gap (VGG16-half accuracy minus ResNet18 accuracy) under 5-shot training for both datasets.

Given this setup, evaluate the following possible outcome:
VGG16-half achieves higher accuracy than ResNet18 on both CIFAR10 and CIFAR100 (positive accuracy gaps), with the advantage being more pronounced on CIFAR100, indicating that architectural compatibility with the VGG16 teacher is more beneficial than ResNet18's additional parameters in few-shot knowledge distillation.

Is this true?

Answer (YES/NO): YES